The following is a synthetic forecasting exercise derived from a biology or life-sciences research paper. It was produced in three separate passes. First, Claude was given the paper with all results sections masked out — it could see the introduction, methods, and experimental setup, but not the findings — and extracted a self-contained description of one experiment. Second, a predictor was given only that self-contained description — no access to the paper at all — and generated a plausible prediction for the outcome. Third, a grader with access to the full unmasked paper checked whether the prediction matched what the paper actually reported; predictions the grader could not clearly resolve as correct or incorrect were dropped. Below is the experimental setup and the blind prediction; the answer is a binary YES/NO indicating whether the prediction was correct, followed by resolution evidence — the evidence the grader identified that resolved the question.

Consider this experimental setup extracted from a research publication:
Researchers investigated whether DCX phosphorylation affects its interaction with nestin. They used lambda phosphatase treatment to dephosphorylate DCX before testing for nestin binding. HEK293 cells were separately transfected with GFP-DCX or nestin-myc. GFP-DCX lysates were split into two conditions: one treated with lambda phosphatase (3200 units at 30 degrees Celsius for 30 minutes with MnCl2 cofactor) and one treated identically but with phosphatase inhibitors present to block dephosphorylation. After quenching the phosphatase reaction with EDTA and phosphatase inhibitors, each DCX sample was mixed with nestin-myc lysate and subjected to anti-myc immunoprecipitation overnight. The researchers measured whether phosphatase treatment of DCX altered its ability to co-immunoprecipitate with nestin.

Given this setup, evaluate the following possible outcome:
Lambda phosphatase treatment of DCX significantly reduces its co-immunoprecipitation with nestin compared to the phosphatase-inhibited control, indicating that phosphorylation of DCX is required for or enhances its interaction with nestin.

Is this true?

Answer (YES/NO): NO